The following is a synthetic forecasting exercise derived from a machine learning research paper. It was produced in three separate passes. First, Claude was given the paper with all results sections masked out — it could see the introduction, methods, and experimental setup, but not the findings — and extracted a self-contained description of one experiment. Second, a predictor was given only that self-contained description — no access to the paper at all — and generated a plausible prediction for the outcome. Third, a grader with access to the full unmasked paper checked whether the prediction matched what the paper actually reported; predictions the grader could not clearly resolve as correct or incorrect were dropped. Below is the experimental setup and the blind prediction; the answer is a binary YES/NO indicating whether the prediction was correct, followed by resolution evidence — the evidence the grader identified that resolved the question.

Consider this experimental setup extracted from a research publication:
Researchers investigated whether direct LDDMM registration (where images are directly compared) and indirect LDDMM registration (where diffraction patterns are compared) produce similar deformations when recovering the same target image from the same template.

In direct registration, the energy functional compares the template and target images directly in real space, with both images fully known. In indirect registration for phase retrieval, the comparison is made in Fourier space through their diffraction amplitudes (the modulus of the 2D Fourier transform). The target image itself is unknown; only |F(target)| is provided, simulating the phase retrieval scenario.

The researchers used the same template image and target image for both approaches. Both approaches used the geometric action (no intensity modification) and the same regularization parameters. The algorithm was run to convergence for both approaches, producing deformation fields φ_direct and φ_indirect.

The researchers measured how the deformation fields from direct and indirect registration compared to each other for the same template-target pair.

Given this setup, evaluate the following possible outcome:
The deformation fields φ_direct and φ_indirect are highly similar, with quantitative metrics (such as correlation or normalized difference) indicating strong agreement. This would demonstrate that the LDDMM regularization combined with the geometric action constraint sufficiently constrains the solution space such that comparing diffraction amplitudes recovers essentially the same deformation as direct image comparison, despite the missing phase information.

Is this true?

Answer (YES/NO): NO